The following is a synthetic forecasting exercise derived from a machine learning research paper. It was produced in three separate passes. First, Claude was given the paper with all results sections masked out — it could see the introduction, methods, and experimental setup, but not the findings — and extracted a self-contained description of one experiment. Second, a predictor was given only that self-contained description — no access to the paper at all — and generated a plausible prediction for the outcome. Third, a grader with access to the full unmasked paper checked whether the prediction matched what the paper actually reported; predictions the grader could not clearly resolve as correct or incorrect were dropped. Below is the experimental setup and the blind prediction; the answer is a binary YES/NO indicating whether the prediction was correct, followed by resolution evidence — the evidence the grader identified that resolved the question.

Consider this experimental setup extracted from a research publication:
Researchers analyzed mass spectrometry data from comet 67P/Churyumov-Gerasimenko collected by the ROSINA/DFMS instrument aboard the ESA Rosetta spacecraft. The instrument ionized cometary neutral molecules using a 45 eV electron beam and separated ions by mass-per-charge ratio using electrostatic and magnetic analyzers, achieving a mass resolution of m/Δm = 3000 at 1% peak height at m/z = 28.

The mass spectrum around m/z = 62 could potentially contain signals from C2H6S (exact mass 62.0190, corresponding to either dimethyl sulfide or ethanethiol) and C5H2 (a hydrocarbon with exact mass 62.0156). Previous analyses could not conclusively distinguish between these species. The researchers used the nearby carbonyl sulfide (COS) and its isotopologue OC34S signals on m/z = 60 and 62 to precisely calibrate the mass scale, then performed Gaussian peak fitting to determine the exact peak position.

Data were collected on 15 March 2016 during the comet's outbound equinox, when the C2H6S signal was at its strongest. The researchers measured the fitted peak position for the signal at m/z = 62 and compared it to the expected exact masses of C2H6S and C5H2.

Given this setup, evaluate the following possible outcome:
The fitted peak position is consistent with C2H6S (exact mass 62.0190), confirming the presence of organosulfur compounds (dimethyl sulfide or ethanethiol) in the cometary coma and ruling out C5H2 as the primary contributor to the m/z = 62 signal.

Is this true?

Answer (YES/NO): YES